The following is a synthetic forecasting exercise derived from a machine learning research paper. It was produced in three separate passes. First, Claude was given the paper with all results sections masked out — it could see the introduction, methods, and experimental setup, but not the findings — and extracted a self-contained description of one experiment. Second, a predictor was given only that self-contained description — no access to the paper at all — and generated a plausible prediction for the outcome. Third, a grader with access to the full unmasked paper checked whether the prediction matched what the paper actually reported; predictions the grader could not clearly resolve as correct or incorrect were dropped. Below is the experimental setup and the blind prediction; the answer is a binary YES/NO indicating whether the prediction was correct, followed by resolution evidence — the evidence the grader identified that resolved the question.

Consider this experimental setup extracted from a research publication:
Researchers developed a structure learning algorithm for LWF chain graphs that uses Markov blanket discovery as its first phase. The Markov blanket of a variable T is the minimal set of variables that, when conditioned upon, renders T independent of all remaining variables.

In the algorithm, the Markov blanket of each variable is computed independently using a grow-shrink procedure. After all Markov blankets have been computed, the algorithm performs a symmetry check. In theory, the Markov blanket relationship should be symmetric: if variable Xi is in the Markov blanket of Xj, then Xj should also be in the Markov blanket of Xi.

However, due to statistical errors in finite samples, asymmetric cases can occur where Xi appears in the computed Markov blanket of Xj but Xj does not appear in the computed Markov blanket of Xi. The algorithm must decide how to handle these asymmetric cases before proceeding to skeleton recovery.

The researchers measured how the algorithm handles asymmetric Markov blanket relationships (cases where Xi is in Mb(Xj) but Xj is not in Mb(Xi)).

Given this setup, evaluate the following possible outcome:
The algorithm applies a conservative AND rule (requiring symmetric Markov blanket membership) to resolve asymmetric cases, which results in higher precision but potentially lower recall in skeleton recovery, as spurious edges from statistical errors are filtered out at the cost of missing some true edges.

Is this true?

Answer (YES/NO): YES